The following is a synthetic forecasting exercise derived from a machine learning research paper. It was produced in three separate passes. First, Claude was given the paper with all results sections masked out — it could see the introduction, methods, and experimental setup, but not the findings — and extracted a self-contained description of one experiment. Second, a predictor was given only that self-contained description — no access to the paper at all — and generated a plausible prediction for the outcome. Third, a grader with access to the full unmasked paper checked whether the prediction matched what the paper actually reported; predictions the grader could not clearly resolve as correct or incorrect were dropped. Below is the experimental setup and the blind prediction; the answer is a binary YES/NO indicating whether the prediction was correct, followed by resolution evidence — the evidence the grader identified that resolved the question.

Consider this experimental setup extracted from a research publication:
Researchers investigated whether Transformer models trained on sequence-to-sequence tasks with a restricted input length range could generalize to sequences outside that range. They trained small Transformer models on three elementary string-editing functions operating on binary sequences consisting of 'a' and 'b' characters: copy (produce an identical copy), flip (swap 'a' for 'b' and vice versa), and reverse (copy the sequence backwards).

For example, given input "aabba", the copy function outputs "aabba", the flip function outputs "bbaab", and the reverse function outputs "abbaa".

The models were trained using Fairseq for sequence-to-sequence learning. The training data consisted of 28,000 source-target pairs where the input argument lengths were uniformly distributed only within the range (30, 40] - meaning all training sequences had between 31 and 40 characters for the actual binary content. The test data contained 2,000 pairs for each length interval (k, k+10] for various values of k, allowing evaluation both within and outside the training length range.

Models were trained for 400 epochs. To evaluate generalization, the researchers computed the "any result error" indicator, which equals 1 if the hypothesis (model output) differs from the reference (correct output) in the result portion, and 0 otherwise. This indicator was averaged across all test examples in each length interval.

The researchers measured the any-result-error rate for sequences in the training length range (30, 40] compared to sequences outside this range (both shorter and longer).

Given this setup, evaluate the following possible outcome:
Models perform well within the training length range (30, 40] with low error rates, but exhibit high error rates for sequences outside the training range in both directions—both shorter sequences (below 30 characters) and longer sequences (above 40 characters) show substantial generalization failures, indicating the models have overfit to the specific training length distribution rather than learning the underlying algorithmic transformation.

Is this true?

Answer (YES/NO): NO